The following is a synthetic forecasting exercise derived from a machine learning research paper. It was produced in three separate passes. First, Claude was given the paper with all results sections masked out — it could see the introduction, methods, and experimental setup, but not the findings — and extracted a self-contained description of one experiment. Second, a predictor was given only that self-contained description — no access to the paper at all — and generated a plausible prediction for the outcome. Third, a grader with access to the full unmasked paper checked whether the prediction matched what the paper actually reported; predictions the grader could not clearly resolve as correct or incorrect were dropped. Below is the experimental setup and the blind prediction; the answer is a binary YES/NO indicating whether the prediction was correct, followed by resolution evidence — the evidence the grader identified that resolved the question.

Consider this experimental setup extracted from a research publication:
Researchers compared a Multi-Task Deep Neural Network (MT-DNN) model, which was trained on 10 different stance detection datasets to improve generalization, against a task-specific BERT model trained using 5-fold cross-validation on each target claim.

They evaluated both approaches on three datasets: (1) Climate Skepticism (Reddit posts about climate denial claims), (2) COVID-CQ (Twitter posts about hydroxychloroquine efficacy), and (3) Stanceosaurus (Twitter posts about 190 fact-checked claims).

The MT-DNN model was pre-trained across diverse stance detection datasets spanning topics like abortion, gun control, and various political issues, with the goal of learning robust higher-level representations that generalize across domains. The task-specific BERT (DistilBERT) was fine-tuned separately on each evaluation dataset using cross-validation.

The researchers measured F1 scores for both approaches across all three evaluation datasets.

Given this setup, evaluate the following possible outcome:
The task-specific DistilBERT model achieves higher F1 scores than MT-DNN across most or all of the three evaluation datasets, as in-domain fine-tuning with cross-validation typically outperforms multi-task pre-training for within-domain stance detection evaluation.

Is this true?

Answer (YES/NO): YES